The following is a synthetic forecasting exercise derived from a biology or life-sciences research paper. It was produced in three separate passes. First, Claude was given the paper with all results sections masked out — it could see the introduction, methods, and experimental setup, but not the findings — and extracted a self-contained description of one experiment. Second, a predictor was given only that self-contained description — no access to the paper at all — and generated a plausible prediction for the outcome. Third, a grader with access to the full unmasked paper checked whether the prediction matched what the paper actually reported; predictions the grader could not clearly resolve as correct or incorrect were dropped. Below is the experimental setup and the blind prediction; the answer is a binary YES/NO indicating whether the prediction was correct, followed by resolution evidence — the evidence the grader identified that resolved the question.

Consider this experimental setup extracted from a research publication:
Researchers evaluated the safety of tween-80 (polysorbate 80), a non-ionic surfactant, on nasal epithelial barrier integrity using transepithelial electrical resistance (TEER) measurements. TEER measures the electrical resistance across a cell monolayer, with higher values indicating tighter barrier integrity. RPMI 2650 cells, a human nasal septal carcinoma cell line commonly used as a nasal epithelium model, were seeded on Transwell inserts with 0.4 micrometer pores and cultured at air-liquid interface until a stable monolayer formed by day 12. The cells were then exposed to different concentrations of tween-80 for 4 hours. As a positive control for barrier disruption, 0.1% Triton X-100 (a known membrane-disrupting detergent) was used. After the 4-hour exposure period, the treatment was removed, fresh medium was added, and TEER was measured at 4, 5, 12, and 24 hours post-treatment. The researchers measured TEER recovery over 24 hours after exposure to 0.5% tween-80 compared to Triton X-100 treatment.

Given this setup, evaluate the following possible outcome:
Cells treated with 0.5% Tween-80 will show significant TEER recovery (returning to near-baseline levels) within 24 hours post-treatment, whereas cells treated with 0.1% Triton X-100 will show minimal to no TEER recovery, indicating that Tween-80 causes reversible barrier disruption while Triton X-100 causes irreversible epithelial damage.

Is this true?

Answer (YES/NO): YES